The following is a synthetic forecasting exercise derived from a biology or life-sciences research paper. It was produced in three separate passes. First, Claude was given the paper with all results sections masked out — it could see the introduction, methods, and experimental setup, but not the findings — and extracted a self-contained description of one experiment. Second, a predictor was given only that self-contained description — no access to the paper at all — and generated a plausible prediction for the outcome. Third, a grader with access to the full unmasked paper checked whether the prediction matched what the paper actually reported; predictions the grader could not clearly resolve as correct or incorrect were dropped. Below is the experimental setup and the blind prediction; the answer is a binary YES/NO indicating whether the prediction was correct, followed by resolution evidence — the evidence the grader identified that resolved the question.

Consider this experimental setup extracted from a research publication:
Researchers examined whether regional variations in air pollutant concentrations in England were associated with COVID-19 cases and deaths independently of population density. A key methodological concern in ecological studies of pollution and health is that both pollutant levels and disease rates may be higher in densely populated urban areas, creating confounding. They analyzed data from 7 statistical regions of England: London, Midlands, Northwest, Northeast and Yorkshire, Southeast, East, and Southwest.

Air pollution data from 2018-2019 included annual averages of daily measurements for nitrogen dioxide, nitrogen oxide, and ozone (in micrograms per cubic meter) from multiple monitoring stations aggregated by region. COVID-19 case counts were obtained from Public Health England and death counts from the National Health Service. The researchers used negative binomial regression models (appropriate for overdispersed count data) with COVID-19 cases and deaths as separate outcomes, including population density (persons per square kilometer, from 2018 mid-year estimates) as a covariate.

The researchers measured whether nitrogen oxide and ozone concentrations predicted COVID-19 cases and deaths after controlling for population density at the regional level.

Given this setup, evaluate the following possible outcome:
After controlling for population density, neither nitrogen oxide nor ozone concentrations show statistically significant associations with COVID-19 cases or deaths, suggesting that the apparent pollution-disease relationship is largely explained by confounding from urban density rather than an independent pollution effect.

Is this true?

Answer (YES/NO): NO